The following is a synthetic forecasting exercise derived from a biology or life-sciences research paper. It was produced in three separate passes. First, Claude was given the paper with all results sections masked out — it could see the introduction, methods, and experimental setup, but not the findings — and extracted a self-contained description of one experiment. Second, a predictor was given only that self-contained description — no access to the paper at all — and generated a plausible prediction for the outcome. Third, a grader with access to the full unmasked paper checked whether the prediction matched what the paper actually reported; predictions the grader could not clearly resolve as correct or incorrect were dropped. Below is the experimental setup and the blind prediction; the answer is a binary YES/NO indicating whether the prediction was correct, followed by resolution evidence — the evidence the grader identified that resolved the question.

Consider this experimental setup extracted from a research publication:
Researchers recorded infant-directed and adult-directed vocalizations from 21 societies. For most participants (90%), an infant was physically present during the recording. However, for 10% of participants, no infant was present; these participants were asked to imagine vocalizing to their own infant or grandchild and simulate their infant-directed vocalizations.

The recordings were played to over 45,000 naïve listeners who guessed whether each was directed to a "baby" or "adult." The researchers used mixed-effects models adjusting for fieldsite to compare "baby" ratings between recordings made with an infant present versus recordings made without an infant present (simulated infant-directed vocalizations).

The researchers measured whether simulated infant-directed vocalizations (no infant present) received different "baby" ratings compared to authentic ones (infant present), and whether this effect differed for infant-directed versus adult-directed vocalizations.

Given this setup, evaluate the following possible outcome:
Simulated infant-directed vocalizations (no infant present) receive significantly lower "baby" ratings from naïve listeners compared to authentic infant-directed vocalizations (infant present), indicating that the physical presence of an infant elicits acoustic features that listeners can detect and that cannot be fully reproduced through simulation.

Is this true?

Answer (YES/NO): YES